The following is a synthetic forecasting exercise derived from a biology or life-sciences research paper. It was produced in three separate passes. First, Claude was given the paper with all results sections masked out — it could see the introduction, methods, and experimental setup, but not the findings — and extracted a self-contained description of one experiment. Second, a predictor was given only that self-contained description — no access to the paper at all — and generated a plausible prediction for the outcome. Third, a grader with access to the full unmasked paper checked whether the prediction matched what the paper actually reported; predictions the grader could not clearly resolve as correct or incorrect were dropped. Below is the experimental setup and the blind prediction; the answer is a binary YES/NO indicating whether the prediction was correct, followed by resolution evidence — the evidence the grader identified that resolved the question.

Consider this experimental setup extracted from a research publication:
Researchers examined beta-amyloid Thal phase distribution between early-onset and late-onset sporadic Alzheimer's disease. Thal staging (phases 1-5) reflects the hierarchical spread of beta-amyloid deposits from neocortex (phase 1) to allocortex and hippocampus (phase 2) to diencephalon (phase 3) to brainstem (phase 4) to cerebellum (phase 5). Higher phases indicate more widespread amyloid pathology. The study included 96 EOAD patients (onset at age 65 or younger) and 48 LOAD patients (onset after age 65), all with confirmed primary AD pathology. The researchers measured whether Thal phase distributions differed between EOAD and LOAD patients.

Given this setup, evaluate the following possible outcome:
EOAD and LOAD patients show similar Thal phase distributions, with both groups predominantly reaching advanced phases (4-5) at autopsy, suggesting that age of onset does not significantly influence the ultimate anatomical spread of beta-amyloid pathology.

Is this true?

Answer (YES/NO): NO